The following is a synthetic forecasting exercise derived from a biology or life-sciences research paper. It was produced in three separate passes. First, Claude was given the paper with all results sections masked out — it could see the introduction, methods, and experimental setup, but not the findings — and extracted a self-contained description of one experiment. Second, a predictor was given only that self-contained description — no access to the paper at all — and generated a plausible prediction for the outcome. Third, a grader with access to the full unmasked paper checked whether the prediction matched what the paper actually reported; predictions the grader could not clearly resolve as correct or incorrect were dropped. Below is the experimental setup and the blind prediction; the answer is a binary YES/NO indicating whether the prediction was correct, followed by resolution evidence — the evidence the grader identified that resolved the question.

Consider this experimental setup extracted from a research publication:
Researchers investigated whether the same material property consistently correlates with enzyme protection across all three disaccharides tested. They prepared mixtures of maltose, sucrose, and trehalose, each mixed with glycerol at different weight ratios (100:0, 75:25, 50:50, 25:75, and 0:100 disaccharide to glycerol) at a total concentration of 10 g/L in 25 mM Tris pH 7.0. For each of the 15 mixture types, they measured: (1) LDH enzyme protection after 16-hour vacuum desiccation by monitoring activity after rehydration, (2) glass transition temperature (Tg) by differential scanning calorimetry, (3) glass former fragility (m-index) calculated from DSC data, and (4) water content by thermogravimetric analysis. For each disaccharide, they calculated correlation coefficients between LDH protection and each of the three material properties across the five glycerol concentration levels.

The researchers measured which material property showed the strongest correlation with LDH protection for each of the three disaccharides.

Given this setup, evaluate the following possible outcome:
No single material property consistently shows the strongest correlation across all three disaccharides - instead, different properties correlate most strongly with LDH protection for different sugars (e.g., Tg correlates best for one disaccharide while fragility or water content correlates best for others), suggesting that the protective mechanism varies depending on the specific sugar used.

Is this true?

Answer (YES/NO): YES